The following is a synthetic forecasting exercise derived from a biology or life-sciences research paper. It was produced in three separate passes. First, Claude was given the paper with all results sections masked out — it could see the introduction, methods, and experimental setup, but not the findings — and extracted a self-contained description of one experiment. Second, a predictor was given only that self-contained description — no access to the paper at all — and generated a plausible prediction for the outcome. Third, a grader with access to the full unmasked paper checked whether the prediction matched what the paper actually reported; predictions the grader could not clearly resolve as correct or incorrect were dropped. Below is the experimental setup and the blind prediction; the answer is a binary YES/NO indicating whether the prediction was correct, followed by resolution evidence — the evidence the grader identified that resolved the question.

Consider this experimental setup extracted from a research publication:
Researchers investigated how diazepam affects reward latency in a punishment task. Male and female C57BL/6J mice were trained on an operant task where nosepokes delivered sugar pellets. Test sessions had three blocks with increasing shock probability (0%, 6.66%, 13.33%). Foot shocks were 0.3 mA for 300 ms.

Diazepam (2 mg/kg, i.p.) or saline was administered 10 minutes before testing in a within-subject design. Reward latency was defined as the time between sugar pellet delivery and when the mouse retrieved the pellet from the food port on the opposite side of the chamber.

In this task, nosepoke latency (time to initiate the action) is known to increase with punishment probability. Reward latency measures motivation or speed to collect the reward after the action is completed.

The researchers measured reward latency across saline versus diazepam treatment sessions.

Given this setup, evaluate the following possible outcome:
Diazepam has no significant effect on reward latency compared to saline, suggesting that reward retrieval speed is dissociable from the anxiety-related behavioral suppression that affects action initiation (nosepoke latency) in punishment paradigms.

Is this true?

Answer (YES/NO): NO